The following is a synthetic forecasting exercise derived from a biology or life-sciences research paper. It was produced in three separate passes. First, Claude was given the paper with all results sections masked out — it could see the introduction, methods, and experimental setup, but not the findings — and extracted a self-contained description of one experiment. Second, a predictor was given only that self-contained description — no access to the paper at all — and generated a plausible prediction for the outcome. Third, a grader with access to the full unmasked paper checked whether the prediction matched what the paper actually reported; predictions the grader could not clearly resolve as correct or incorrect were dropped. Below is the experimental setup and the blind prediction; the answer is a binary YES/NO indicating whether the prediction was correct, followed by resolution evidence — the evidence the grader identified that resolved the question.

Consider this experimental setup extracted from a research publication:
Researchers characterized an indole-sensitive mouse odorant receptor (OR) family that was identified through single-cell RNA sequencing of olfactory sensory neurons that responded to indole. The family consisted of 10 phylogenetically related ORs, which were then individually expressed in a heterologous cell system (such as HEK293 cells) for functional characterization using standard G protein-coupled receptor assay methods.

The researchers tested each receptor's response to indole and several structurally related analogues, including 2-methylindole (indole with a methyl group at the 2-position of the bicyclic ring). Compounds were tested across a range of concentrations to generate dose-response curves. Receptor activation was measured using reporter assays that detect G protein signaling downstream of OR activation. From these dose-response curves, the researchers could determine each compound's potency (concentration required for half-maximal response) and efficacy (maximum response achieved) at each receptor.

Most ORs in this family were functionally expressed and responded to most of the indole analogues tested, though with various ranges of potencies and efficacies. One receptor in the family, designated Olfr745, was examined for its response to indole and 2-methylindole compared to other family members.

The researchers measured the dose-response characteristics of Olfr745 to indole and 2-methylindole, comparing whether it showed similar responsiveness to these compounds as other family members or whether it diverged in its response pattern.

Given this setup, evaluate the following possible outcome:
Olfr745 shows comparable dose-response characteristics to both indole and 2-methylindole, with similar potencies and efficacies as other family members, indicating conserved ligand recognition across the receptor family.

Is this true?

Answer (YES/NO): NO